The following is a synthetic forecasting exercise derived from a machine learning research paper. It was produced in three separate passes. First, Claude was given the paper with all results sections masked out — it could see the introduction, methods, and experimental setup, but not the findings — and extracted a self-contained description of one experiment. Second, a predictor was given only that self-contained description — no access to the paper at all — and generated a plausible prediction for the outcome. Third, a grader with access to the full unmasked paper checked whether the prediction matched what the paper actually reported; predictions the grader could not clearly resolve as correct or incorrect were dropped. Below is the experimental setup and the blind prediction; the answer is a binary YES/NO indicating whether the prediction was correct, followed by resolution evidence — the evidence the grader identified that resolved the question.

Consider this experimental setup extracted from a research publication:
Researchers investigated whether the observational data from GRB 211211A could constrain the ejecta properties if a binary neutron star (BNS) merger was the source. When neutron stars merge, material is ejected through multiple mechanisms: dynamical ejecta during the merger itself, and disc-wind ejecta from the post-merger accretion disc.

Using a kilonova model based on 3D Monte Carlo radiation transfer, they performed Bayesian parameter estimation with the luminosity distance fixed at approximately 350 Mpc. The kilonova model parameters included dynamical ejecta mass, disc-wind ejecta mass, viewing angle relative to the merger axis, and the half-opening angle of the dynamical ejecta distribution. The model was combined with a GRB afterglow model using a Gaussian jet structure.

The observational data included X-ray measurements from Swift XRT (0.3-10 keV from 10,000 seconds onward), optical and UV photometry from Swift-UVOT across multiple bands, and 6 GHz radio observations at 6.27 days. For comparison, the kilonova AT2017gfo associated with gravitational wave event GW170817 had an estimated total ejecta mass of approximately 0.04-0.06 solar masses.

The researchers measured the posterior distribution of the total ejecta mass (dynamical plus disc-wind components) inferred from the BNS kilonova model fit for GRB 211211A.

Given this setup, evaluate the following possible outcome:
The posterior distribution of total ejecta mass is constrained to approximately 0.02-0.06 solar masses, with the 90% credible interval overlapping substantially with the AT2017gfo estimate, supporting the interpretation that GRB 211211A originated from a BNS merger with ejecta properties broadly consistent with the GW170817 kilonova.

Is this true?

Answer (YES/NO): NO